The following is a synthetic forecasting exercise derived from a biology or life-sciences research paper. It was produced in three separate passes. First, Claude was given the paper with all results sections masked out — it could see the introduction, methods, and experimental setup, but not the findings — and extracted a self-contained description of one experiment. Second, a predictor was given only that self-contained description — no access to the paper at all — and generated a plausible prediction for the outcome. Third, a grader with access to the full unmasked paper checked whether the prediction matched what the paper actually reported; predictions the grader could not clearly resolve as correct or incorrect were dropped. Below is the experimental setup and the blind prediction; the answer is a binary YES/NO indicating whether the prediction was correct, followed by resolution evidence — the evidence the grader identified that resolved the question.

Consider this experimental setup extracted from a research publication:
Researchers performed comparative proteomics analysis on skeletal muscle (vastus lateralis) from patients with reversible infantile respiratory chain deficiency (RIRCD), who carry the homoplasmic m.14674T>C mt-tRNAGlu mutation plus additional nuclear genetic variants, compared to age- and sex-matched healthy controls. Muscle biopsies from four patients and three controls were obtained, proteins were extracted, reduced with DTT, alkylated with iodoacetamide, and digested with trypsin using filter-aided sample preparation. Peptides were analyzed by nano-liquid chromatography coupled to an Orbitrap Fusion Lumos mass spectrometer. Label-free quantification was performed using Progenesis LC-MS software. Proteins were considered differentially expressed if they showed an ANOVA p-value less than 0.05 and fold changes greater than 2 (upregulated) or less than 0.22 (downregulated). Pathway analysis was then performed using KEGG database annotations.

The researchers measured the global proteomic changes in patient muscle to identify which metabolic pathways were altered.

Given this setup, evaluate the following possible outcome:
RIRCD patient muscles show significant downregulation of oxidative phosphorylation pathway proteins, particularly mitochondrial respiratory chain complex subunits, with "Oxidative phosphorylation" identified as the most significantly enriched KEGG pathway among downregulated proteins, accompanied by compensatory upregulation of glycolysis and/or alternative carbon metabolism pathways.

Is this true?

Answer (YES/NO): NO